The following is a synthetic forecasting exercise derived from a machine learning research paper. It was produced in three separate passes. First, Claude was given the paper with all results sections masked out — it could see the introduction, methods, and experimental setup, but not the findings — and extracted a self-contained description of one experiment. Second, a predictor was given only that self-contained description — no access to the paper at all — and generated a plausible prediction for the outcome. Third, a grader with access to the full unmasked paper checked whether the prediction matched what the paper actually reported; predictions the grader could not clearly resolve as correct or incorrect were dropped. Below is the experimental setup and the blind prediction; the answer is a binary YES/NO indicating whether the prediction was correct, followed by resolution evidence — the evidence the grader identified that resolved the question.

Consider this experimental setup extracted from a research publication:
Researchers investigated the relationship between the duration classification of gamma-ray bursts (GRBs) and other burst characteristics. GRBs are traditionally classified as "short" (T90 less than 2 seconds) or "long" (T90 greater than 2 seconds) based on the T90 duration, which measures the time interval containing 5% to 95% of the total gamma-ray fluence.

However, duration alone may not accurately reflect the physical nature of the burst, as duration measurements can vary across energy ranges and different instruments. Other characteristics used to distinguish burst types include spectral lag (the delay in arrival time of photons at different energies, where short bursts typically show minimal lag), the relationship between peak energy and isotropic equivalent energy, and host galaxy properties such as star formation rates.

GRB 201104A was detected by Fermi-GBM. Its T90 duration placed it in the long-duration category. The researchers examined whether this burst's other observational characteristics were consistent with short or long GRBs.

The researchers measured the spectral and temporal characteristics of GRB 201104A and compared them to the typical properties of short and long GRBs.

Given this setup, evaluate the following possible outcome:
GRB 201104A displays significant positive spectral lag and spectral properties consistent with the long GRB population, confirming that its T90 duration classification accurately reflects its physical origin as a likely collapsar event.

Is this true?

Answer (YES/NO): NO